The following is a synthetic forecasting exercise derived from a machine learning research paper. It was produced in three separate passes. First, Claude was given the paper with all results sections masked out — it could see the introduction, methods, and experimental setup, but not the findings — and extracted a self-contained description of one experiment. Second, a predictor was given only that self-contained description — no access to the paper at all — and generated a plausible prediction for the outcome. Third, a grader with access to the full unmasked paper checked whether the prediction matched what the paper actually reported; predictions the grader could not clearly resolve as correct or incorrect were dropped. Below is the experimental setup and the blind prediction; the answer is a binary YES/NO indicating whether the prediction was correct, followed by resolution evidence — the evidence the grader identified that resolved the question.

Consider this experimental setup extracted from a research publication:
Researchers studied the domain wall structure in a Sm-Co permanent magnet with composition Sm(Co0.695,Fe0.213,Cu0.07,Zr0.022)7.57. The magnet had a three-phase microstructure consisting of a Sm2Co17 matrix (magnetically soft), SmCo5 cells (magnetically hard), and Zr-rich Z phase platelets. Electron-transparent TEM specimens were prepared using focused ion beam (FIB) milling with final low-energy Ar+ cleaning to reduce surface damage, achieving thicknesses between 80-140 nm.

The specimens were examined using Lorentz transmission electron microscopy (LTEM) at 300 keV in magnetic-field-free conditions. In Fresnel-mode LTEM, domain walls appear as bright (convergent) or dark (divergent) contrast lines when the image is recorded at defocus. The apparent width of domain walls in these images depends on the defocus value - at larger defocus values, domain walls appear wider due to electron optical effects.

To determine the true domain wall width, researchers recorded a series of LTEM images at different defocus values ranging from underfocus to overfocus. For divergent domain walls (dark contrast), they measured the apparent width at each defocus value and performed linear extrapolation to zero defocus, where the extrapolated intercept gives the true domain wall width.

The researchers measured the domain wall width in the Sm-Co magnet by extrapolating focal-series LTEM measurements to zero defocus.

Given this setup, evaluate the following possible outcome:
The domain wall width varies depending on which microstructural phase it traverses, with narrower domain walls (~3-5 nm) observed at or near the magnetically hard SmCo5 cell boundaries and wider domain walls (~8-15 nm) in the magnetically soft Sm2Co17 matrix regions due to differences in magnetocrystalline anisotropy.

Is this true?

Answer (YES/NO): NO